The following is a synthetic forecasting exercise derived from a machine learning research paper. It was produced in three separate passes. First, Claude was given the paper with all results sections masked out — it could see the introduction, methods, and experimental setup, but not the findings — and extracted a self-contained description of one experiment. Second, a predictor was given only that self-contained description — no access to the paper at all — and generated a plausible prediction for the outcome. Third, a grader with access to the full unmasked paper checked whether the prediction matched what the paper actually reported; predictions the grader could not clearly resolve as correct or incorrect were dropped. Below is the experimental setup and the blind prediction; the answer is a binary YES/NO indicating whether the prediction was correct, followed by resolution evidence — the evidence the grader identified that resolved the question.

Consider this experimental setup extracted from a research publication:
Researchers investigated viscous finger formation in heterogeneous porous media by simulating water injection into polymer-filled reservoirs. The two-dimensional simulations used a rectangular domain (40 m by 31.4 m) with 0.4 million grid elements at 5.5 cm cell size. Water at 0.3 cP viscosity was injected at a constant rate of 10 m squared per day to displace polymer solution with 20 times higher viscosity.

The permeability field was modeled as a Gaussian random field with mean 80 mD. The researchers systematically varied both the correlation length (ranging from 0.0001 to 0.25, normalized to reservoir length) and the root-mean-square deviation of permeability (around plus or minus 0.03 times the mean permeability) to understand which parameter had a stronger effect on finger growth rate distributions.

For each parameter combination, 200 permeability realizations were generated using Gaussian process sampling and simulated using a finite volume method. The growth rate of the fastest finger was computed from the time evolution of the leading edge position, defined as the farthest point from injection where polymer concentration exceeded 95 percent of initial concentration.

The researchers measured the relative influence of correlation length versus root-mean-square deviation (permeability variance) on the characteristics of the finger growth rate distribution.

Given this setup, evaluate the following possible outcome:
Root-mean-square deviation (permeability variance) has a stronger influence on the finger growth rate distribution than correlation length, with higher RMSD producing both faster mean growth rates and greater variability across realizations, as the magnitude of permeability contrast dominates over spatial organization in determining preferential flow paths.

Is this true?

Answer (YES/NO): NO